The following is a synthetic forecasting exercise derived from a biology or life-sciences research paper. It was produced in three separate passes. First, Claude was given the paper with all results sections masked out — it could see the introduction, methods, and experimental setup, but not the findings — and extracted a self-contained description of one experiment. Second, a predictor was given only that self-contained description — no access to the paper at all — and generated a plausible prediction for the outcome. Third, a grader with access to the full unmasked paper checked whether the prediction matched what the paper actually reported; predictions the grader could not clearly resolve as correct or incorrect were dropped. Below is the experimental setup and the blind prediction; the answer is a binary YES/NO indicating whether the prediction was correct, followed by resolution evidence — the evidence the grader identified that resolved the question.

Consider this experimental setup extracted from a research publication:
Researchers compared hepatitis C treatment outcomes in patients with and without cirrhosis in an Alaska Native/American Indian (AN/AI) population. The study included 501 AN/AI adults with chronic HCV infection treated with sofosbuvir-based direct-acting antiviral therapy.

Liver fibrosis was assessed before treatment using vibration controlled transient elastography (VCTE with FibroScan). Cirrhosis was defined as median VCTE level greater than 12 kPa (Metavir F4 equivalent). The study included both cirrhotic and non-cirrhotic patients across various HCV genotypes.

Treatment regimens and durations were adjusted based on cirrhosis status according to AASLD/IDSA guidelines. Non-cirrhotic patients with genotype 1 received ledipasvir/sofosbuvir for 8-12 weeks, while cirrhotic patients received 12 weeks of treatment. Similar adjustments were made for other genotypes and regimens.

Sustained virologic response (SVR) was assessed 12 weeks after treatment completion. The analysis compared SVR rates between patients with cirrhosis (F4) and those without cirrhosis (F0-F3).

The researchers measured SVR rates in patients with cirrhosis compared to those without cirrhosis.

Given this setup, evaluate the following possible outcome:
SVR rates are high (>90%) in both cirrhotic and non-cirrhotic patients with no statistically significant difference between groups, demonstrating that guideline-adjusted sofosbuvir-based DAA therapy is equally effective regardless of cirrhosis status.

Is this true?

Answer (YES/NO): NO